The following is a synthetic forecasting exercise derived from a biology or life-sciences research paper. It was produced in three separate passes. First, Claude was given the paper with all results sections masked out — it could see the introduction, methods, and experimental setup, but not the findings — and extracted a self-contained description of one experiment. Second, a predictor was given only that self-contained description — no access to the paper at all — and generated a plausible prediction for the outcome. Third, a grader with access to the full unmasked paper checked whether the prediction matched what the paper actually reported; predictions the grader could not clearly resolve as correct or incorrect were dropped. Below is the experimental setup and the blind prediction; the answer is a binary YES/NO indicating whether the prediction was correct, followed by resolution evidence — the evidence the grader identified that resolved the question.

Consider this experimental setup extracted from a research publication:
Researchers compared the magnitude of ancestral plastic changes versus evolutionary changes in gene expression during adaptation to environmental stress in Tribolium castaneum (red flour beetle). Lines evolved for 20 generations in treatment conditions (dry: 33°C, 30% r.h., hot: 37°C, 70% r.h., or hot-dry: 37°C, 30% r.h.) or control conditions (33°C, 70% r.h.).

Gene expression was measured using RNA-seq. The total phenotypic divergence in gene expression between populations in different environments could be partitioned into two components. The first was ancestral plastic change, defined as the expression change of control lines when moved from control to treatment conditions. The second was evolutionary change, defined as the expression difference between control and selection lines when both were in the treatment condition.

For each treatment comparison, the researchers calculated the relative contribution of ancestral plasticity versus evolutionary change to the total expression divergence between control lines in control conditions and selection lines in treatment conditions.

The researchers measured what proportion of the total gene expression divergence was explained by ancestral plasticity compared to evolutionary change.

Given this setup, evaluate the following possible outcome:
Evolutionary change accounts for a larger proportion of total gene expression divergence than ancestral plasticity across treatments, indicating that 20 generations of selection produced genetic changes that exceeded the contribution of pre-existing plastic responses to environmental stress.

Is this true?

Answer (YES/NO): NO